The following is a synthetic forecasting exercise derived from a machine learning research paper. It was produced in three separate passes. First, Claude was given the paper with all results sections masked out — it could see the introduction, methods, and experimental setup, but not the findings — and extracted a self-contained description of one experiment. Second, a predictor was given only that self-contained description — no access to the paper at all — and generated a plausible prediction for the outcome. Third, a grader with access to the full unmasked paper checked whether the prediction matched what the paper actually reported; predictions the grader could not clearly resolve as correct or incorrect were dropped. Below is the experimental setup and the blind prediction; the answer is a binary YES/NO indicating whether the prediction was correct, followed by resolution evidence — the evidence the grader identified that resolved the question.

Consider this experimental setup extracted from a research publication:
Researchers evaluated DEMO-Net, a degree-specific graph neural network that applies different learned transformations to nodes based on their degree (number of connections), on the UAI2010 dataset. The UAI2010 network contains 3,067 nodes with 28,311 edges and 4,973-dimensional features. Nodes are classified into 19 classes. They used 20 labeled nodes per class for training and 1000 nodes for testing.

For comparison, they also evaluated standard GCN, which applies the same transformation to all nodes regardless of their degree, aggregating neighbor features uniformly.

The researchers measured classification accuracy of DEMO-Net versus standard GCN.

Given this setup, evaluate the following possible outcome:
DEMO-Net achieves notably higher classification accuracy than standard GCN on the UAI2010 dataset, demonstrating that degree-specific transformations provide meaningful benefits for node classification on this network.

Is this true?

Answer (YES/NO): NO